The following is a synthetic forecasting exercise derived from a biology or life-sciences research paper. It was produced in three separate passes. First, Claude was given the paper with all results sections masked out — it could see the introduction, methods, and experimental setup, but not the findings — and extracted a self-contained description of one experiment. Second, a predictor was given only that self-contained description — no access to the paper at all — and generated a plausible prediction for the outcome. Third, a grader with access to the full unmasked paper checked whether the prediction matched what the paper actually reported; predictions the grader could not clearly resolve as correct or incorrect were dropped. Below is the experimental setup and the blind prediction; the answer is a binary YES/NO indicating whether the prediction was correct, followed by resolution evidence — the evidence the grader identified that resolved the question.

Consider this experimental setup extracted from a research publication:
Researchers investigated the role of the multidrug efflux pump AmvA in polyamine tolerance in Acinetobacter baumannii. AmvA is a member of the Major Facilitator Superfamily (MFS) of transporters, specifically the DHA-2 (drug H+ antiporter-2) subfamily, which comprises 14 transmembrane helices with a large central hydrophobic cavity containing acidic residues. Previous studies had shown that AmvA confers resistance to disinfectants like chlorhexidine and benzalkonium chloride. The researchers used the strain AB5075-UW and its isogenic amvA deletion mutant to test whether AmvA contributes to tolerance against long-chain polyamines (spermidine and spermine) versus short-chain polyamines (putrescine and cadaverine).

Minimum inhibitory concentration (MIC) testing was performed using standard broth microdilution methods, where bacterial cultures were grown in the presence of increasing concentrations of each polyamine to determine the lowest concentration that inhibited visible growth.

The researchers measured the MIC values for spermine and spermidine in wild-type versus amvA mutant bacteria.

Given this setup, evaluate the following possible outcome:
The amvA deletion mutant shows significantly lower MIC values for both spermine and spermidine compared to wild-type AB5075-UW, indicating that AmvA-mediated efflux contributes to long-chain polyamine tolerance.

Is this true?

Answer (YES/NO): YES